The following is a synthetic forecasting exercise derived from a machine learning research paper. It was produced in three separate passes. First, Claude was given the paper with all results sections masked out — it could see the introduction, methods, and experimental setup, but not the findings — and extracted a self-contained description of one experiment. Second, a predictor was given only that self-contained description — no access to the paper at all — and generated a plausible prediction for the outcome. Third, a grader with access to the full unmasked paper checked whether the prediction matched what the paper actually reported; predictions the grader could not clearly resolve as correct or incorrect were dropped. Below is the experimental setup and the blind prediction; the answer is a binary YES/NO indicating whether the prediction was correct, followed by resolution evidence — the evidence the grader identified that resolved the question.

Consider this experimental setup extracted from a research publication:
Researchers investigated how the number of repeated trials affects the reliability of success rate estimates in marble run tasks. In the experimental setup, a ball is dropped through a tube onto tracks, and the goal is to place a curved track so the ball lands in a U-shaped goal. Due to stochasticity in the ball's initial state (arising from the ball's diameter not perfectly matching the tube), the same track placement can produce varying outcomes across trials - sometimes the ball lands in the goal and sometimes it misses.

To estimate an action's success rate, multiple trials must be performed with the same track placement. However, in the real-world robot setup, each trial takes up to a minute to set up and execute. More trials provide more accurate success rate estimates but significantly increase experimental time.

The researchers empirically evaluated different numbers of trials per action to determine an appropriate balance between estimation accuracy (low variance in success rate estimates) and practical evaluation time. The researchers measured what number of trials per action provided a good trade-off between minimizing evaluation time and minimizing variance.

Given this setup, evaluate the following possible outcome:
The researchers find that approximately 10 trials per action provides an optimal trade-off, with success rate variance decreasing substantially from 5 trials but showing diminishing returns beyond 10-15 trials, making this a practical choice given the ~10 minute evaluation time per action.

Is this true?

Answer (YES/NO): NO